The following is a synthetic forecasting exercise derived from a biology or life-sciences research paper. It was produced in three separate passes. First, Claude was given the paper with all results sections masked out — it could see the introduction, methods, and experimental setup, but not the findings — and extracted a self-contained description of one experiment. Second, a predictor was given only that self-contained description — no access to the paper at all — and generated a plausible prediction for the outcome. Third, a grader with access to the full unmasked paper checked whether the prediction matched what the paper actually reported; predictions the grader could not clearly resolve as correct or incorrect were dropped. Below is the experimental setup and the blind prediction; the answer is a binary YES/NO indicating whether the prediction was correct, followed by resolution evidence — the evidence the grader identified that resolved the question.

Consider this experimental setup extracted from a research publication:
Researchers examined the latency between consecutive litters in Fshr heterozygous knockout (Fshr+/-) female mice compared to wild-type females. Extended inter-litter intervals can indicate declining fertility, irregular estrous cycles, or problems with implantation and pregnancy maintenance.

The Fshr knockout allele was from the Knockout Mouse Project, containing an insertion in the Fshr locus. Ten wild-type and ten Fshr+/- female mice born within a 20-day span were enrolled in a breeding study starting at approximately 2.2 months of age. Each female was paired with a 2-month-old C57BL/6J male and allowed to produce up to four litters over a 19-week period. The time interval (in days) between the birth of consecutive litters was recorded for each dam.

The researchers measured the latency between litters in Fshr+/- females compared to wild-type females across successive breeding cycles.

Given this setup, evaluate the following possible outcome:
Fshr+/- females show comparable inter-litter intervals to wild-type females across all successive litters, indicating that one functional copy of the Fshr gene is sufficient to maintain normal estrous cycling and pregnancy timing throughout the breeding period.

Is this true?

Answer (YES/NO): YES